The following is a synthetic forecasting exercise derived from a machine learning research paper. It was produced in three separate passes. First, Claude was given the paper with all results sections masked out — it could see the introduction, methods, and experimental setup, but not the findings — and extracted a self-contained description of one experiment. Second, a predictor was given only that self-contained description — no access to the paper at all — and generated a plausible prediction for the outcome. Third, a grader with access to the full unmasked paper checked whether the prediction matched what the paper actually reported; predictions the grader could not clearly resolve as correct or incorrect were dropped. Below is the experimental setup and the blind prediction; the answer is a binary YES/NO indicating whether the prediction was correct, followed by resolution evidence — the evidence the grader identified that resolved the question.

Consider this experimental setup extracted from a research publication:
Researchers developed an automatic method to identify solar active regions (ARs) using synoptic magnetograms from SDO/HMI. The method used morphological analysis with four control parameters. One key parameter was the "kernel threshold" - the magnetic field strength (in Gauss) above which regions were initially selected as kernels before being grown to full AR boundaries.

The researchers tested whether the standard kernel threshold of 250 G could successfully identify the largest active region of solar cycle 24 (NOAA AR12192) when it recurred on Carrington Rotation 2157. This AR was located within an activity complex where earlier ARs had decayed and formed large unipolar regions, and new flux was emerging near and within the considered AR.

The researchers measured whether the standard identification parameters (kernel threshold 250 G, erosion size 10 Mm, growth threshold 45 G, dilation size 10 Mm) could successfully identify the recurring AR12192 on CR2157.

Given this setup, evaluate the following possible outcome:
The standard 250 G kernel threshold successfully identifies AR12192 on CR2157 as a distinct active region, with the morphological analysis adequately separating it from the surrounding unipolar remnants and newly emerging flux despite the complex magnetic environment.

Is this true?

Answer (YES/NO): NO